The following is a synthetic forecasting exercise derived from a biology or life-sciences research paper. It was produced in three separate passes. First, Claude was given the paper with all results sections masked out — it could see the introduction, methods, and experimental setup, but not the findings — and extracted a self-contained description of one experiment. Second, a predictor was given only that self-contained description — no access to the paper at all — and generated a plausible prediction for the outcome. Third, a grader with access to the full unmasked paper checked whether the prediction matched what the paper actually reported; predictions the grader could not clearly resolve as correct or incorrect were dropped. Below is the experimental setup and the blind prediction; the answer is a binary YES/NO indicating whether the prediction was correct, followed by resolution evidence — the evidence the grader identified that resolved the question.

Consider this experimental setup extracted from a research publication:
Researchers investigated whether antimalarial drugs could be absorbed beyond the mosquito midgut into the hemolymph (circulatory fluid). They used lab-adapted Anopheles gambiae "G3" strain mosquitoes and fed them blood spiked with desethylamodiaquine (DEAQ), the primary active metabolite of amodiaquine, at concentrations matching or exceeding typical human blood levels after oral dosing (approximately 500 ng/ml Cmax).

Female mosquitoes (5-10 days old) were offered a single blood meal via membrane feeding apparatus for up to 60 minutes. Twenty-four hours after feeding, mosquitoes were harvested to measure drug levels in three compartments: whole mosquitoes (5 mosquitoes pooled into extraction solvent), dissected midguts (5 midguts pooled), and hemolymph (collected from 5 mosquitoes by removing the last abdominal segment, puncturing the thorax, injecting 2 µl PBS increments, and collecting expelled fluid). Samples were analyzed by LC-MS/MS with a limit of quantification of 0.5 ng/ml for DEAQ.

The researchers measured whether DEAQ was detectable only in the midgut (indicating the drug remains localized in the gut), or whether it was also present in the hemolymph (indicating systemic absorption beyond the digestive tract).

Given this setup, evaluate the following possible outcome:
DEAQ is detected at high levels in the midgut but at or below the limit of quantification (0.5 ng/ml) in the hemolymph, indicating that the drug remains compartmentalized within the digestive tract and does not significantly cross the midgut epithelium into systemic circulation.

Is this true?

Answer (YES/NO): NO